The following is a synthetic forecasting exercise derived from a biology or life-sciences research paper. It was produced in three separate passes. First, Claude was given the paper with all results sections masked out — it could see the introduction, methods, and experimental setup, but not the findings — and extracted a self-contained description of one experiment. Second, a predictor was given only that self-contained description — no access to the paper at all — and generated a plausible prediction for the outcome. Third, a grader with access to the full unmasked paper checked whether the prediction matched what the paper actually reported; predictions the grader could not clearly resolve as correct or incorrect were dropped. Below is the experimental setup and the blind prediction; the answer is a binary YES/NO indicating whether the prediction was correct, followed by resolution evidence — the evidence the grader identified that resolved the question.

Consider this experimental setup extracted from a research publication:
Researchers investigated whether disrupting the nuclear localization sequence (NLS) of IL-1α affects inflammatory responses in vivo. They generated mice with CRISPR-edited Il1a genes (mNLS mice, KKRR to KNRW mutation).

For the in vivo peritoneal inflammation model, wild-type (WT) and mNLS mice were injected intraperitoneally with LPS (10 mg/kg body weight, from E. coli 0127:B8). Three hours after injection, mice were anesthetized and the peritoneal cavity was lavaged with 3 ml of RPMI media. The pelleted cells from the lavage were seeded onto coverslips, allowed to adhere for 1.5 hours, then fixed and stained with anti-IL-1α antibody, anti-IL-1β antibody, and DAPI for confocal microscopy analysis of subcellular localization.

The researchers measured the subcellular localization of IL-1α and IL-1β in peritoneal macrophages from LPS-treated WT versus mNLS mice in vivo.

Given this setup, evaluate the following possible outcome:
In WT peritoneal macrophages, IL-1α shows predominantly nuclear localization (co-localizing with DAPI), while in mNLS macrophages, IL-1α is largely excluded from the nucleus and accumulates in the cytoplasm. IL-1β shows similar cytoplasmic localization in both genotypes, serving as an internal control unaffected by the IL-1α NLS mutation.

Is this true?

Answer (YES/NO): YES